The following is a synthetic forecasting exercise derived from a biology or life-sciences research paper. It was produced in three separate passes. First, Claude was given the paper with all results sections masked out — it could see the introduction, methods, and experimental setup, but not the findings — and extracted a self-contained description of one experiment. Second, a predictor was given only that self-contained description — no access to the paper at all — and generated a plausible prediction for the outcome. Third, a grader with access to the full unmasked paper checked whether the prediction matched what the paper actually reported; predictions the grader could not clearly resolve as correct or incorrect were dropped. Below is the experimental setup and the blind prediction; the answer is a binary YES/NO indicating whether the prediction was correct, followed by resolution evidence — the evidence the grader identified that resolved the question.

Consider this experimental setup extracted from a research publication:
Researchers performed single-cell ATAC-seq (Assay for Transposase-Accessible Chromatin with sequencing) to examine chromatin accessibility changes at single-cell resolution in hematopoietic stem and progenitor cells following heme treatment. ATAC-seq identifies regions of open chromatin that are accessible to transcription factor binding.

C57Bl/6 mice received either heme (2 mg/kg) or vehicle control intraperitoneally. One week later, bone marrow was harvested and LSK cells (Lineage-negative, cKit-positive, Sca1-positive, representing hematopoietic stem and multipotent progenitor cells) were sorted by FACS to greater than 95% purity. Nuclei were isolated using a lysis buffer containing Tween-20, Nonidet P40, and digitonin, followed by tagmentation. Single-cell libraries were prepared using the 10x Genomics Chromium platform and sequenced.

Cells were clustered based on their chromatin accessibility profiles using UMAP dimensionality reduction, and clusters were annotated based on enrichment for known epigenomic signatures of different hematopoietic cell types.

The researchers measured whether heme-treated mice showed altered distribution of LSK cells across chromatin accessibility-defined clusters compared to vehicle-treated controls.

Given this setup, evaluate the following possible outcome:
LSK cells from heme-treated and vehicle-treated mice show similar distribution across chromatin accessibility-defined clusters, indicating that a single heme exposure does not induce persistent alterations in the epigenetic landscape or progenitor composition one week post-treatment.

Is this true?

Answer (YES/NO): NO